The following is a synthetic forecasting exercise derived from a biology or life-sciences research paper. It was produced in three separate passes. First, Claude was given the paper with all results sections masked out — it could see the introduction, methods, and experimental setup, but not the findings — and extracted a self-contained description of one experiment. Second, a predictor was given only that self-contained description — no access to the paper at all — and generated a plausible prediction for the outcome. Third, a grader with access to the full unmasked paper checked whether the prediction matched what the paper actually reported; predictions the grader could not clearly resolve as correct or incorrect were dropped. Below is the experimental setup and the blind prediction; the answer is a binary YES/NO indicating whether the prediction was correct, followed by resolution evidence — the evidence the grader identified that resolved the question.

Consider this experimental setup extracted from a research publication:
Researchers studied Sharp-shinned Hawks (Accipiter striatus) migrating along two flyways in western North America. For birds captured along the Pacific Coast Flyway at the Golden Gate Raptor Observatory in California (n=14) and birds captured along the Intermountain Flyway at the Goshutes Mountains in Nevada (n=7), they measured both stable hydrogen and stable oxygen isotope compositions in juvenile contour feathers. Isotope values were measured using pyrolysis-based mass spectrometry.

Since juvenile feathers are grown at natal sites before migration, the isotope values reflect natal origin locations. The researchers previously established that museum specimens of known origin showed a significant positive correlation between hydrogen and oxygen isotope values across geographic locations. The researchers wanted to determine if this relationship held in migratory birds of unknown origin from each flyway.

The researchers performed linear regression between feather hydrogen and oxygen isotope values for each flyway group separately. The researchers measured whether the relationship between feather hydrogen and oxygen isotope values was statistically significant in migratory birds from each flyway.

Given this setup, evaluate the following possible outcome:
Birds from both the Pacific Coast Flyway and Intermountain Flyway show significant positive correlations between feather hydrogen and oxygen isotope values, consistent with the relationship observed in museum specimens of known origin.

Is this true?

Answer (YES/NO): NO